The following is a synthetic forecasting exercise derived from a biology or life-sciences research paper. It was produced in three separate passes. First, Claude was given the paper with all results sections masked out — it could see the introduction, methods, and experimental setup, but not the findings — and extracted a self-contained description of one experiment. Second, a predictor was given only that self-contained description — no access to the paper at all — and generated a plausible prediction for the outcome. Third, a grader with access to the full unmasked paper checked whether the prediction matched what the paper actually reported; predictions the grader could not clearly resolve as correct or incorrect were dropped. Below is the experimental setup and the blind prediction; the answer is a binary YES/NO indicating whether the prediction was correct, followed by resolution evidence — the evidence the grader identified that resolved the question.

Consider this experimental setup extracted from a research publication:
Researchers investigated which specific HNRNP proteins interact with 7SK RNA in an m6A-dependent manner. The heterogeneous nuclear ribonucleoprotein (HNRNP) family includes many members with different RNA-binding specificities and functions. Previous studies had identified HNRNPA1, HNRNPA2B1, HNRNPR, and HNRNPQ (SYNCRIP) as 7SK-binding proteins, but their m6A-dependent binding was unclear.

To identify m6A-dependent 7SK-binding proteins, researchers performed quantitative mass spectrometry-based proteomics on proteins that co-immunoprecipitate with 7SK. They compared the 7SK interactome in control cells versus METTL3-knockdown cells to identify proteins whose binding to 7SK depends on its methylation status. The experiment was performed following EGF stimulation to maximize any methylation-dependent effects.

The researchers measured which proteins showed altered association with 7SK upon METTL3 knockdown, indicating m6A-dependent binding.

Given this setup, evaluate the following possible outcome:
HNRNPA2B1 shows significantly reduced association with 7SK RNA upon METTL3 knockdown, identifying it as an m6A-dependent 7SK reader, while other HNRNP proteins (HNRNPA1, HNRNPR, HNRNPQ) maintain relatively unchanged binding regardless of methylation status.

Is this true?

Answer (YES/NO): NO